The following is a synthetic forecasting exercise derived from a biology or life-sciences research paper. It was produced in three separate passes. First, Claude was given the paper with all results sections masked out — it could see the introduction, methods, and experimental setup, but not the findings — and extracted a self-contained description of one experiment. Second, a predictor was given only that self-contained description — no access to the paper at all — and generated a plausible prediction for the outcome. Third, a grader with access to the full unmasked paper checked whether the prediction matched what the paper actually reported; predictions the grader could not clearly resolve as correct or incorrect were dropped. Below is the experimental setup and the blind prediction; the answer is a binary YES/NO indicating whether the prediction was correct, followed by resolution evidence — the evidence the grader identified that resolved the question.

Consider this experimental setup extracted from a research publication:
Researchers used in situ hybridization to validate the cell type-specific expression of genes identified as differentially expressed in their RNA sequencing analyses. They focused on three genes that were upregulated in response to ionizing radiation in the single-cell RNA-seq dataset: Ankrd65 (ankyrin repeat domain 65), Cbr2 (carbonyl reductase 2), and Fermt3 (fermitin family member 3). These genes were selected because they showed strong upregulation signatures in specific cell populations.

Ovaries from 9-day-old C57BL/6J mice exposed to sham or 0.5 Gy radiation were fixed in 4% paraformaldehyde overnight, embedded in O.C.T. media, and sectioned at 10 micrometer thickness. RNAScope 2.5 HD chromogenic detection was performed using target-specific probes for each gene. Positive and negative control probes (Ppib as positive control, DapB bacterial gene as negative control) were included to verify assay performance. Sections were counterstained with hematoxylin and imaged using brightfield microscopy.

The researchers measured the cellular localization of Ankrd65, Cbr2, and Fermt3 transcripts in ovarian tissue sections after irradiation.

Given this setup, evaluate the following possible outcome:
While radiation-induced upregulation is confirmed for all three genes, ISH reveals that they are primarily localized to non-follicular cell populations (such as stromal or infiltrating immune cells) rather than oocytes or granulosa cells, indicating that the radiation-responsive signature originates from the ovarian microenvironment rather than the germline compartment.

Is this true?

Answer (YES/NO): NO